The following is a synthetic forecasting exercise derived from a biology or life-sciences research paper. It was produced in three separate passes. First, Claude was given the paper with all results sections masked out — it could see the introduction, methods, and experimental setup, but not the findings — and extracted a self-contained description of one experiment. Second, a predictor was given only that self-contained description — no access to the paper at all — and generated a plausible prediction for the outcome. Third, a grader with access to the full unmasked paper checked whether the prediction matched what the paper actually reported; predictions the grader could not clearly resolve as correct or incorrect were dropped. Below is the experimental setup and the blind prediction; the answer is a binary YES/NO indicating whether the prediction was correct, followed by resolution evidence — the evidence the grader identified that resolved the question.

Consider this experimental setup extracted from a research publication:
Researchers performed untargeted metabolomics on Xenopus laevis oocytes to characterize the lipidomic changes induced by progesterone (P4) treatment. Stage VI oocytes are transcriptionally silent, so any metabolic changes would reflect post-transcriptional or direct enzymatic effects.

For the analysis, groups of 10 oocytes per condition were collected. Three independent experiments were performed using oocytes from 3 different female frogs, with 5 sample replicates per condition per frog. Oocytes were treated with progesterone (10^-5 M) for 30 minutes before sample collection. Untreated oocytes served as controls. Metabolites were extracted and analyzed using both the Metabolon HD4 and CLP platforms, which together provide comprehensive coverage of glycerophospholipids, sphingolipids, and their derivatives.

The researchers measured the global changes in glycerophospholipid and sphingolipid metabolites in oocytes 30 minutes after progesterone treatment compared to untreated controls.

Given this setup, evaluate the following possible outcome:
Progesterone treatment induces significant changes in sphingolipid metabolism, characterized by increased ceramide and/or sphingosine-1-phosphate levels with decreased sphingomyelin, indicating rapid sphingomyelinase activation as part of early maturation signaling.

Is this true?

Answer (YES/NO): NO